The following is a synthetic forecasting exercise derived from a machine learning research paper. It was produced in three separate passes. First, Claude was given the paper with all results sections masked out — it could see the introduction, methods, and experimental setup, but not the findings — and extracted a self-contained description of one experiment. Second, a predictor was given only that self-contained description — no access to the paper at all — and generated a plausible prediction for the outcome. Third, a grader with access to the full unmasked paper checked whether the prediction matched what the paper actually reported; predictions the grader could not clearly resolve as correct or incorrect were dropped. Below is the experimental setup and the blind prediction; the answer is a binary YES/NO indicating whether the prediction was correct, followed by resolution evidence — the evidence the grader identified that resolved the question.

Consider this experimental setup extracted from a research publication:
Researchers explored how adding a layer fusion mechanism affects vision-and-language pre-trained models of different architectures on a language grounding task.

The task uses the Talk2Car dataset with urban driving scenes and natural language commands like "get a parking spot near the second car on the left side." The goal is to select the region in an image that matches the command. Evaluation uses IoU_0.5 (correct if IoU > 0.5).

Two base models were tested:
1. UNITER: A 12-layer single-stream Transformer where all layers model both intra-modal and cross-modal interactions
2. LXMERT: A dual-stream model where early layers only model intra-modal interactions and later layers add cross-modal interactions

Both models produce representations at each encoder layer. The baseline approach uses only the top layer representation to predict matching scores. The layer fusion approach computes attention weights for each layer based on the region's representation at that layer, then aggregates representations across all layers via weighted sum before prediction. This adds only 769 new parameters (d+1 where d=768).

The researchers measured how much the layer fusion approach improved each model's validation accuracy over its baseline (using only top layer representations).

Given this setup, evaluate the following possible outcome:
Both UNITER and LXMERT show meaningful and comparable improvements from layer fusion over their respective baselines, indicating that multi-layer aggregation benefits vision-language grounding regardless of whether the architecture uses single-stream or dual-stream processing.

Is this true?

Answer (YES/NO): NO